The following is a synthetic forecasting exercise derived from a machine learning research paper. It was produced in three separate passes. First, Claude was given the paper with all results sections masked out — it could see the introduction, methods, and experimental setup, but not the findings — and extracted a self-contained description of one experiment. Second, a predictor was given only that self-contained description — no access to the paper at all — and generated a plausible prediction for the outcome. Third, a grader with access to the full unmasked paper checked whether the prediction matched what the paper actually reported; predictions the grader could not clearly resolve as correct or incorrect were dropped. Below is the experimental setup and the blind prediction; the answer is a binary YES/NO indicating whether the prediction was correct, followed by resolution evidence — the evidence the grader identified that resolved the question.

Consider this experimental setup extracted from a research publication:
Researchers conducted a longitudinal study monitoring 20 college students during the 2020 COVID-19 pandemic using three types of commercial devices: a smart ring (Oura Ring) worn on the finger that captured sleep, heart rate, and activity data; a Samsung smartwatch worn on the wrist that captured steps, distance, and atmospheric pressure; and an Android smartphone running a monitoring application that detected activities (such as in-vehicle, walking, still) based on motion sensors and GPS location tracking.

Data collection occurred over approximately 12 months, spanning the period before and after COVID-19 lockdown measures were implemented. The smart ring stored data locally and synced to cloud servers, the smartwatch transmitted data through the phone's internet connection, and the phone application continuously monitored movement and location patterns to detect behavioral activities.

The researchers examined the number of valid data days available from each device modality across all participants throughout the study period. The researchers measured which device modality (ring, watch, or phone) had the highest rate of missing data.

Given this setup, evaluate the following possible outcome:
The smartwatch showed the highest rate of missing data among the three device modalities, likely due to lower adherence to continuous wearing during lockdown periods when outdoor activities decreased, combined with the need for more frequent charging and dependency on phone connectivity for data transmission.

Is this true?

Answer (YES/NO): NO